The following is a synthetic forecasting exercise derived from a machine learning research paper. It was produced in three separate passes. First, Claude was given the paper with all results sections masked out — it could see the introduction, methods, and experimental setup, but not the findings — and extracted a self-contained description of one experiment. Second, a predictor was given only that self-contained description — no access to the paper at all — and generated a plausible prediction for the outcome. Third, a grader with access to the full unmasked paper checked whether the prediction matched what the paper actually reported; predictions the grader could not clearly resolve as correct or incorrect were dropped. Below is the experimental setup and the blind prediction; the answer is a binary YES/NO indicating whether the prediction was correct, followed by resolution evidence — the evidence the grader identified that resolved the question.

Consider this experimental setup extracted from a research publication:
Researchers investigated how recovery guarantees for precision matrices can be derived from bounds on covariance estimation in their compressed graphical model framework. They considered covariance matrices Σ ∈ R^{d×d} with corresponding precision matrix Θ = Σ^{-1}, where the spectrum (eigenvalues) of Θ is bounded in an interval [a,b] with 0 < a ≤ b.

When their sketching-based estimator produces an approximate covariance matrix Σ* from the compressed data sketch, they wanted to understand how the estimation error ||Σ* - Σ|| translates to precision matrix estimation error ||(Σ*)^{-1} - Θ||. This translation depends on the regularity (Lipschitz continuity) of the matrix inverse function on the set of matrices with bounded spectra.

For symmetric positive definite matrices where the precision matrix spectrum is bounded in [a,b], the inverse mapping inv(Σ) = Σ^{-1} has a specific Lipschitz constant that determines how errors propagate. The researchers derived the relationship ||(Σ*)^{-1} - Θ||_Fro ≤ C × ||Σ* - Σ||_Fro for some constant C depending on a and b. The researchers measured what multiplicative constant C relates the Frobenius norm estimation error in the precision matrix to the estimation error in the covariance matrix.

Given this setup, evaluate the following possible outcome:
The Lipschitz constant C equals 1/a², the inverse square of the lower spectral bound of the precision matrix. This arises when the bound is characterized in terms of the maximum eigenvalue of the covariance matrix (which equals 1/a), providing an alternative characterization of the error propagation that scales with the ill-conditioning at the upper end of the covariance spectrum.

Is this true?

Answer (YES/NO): NO